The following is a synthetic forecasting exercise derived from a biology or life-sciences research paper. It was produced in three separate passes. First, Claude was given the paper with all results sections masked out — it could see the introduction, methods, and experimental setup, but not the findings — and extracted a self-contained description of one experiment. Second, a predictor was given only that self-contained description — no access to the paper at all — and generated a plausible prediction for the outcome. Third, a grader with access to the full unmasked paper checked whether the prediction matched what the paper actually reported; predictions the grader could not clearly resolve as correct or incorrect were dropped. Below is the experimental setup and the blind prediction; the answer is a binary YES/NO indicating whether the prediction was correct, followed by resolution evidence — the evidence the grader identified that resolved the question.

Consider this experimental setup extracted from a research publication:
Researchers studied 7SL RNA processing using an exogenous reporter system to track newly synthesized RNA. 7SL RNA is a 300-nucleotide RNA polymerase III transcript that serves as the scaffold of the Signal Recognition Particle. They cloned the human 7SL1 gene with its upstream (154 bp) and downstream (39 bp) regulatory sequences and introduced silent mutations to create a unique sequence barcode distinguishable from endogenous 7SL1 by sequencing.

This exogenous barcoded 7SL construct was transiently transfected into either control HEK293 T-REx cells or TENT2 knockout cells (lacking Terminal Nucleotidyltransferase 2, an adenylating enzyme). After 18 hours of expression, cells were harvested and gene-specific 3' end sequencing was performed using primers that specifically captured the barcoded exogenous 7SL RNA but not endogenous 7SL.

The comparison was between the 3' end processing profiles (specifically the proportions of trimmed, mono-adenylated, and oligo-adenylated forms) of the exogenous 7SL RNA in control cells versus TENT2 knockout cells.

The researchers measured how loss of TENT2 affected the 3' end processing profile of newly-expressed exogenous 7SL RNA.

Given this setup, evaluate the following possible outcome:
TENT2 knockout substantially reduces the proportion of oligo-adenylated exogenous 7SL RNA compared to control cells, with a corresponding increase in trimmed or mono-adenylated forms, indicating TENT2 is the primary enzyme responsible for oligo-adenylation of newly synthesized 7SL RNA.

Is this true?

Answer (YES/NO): NO